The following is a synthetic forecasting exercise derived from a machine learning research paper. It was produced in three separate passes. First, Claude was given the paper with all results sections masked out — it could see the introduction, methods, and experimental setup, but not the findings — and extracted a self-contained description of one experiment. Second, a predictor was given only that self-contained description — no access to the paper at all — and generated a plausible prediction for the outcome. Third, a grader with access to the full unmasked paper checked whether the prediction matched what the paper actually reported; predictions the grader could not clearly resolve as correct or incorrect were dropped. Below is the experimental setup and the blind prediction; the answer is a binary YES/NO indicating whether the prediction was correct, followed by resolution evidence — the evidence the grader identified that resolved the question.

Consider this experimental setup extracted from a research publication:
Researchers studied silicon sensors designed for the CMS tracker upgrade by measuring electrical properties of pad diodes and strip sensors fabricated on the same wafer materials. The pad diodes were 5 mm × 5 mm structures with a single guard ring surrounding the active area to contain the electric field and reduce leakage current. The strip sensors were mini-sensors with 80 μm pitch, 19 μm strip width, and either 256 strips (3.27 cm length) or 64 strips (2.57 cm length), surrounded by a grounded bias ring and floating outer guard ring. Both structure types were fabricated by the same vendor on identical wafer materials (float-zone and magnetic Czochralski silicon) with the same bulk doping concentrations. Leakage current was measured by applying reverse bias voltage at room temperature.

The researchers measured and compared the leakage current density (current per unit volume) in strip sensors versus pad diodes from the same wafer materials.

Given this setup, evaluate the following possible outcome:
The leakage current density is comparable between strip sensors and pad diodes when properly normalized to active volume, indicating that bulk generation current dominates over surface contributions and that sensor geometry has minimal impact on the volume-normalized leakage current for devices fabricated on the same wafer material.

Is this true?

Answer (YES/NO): NO